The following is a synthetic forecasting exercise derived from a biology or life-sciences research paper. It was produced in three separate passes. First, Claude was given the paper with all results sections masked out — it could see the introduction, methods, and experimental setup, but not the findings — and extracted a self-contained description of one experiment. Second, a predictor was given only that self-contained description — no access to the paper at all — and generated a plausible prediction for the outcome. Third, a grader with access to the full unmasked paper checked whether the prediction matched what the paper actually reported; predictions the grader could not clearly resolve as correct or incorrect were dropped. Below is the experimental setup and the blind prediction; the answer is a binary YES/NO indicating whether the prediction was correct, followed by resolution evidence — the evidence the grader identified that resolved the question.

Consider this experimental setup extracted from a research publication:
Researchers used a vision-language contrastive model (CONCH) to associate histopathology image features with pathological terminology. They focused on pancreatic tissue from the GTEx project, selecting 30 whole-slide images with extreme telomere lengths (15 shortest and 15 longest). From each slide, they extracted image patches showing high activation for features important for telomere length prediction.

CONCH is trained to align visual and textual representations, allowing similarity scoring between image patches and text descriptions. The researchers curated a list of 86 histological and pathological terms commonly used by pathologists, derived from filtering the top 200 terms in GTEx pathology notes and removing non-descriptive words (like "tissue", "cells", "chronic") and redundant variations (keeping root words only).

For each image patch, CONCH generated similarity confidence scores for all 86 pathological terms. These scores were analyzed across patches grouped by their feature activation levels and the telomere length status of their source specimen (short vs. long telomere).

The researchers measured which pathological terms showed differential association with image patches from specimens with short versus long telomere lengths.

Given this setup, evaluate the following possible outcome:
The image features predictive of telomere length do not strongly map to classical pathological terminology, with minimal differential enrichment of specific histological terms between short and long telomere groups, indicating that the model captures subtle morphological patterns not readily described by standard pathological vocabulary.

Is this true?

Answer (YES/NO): NO